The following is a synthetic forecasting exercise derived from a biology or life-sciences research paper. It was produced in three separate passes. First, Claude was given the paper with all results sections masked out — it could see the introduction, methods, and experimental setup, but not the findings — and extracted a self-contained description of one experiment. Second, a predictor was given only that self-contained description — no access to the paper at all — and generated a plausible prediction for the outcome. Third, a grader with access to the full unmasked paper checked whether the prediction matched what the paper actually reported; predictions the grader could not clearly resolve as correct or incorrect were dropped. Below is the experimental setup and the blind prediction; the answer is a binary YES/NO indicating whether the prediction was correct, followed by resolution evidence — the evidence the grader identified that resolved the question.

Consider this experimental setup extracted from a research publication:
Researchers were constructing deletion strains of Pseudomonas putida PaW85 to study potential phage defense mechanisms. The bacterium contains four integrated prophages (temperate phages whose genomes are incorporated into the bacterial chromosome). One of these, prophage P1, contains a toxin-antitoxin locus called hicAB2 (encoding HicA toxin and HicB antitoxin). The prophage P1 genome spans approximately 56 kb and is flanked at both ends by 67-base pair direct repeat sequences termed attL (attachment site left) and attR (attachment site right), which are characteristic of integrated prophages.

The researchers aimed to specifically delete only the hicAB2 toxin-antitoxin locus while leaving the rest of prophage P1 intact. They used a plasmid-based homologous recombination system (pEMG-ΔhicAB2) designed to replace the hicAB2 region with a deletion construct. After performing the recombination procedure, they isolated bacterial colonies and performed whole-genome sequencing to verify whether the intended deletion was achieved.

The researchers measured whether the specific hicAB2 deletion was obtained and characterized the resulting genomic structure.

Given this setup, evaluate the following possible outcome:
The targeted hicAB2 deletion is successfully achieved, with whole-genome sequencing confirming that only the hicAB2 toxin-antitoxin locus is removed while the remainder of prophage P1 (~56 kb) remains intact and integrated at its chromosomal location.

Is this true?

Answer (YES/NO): NO